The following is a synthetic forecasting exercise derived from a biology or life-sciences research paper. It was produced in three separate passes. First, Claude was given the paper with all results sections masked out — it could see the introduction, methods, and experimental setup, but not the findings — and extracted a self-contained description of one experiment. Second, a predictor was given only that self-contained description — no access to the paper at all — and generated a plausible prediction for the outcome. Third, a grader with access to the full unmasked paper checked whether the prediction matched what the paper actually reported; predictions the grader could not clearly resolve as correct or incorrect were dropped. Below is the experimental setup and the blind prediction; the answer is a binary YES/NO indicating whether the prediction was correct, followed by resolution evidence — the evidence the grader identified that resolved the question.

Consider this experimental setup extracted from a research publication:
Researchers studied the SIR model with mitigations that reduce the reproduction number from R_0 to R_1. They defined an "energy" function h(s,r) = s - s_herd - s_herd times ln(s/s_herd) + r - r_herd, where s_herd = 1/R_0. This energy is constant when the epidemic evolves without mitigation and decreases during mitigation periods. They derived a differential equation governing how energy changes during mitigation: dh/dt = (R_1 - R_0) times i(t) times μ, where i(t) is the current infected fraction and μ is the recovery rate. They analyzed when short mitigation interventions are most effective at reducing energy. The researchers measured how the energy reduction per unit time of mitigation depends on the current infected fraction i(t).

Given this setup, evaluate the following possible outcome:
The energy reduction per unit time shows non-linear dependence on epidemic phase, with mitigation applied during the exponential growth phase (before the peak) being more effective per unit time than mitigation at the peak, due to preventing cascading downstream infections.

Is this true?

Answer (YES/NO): NO